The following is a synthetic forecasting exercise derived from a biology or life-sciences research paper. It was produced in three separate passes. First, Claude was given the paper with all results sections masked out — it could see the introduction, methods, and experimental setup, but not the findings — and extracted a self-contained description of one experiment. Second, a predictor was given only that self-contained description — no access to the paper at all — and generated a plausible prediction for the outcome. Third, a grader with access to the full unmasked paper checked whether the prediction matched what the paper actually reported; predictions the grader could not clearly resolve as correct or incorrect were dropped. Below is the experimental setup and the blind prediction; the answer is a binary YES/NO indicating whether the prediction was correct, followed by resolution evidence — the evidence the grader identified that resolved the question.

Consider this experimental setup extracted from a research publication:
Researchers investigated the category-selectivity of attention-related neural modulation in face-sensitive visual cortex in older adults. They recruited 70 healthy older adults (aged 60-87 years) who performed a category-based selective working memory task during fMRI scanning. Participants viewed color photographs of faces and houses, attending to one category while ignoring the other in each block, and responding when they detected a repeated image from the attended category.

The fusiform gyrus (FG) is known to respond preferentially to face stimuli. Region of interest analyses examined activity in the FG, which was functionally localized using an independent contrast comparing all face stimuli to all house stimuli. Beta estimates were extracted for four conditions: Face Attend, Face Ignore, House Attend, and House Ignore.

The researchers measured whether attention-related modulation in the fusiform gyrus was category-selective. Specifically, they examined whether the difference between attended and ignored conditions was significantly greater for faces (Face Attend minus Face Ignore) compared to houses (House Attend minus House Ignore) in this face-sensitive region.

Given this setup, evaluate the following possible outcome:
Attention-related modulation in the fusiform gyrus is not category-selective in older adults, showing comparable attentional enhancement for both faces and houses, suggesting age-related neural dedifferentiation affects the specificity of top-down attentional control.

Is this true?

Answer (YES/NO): NO